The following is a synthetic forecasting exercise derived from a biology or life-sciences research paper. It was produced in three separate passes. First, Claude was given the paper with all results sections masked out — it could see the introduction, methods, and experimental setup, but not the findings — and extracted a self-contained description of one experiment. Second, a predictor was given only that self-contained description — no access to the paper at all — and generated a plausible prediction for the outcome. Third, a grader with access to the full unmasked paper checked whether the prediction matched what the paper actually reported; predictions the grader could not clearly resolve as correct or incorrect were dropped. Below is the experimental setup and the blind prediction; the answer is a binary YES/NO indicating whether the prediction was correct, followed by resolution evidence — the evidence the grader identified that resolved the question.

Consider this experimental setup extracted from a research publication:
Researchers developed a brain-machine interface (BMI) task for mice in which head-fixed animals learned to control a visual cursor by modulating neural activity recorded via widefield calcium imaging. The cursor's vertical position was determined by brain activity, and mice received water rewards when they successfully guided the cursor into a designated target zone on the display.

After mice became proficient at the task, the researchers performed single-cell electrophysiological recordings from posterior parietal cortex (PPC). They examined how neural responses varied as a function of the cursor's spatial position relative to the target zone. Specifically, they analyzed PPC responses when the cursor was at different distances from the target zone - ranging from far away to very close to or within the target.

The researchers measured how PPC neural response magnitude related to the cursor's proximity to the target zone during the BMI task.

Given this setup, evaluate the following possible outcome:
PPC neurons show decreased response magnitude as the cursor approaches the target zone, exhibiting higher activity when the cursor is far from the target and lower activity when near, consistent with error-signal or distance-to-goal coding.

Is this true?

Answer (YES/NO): NO